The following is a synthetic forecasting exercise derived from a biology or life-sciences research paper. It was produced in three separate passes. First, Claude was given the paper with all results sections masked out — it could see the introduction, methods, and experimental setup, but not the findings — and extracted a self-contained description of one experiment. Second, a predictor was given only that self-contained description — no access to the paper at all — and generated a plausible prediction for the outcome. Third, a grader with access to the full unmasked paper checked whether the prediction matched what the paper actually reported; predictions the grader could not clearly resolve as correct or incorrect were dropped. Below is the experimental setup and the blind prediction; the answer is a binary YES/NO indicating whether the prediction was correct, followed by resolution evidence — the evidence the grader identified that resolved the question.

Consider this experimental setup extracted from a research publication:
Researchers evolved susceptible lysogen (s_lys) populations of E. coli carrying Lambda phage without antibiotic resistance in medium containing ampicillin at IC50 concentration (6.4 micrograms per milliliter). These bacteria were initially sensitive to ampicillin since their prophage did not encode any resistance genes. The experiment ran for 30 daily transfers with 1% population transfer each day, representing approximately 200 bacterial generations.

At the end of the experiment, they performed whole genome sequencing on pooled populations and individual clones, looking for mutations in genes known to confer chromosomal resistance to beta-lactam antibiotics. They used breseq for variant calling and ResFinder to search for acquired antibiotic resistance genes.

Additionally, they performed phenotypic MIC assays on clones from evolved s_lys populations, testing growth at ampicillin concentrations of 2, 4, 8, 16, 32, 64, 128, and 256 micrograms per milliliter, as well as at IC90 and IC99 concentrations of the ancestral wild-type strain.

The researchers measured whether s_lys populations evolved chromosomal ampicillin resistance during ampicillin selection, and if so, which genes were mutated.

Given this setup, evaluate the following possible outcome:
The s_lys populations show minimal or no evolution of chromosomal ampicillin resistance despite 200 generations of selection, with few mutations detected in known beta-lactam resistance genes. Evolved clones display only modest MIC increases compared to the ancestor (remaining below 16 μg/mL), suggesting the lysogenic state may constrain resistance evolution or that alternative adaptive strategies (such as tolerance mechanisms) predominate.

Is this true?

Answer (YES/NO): NO